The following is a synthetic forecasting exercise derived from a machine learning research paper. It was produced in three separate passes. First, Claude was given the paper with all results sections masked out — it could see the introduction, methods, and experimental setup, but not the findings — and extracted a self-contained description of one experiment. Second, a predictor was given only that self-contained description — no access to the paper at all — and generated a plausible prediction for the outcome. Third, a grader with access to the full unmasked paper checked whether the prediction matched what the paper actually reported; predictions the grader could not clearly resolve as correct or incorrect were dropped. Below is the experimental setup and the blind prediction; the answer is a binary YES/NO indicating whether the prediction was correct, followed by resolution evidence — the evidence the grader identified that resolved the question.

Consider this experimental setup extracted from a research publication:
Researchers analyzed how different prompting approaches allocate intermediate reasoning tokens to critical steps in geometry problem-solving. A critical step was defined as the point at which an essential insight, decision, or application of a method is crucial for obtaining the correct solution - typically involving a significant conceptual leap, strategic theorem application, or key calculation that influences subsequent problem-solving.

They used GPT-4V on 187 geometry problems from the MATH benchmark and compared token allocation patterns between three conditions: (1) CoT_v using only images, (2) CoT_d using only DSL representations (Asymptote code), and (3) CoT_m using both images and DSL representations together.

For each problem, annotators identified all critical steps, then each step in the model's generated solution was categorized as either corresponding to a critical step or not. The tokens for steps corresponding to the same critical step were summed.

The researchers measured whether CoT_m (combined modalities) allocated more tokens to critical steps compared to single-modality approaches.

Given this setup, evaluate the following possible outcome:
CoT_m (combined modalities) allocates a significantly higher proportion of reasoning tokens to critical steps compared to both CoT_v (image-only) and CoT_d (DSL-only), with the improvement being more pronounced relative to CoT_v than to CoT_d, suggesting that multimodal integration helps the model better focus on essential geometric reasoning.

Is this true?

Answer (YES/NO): NO